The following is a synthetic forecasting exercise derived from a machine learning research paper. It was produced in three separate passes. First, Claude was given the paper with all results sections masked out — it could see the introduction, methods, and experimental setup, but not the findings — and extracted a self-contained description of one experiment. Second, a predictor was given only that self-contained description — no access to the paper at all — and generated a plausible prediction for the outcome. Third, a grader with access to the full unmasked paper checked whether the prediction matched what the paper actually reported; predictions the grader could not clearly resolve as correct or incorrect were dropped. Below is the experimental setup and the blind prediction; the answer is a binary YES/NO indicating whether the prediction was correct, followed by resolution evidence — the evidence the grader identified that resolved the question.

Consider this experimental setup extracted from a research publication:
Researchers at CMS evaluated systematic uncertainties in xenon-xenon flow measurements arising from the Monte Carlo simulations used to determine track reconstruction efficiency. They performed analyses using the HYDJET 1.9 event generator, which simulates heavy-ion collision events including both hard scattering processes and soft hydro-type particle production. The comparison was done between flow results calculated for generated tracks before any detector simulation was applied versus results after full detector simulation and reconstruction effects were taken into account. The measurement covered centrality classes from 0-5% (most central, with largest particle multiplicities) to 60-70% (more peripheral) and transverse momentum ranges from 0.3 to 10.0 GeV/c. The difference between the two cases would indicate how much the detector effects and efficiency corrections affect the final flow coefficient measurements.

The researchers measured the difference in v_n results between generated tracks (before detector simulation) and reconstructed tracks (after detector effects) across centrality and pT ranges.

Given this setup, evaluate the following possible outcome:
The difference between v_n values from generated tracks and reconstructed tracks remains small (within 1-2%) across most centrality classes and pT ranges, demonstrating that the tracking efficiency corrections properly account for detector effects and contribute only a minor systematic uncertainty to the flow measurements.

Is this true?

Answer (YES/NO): YES